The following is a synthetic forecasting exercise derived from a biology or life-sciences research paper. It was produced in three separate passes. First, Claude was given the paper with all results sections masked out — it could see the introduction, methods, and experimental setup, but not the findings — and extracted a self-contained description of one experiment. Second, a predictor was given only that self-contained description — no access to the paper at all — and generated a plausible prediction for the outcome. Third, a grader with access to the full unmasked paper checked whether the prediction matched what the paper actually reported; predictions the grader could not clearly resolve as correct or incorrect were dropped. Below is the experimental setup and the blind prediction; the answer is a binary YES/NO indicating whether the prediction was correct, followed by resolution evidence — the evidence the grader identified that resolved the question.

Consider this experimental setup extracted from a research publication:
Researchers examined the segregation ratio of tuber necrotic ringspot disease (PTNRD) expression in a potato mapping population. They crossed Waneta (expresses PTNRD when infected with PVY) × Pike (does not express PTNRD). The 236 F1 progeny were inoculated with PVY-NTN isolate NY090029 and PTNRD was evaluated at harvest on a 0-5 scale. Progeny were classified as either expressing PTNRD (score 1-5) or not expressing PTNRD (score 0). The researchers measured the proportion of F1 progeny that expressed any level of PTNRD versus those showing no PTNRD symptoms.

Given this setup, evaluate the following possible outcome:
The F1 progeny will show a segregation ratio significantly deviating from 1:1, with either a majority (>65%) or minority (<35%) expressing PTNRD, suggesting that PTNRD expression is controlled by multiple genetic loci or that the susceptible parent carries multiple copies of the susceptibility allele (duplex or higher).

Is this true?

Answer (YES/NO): YES